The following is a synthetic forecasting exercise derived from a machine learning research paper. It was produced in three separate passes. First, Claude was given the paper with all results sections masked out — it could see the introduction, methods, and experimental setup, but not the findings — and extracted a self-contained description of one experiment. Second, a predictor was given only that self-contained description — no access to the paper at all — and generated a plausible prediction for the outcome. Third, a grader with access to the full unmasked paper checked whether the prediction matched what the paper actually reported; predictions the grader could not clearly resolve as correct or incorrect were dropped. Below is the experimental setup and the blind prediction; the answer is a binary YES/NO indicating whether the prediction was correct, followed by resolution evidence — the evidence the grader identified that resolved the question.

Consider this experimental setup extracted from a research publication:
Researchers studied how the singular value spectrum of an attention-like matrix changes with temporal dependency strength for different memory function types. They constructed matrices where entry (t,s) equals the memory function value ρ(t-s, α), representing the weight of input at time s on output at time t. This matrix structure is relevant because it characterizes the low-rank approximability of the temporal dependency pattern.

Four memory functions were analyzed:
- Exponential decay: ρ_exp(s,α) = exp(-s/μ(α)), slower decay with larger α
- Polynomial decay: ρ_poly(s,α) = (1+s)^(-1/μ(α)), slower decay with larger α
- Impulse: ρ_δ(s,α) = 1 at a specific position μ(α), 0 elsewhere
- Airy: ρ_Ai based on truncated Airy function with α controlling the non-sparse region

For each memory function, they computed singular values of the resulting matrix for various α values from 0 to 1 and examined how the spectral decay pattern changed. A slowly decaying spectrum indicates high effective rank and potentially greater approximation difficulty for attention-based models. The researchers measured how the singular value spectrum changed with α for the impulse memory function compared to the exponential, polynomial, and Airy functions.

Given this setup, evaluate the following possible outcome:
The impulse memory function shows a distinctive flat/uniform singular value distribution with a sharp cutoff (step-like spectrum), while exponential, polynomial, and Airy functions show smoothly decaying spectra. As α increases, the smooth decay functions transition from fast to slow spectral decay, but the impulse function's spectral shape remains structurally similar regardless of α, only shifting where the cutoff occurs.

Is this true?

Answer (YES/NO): NO